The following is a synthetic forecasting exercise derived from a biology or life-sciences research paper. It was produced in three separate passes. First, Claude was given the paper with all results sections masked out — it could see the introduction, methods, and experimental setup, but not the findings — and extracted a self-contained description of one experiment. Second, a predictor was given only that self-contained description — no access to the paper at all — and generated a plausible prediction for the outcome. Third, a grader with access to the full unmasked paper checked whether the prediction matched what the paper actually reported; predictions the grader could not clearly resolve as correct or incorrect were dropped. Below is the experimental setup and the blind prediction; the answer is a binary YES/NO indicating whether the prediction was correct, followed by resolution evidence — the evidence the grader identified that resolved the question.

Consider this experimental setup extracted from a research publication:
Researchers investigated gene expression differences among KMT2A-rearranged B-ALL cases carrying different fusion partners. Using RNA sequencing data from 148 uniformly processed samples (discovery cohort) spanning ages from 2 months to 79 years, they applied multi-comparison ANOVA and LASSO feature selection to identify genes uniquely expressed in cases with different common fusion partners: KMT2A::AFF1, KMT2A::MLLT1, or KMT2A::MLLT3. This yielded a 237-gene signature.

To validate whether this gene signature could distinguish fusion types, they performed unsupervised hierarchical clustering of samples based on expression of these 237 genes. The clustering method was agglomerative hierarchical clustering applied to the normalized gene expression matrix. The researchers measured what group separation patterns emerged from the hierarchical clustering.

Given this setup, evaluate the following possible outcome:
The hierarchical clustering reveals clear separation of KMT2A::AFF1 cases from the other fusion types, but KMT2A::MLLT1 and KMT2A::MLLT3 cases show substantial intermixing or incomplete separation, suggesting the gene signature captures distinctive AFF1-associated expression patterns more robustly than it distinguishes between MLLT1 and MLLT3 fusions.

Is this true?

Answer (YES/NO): NO